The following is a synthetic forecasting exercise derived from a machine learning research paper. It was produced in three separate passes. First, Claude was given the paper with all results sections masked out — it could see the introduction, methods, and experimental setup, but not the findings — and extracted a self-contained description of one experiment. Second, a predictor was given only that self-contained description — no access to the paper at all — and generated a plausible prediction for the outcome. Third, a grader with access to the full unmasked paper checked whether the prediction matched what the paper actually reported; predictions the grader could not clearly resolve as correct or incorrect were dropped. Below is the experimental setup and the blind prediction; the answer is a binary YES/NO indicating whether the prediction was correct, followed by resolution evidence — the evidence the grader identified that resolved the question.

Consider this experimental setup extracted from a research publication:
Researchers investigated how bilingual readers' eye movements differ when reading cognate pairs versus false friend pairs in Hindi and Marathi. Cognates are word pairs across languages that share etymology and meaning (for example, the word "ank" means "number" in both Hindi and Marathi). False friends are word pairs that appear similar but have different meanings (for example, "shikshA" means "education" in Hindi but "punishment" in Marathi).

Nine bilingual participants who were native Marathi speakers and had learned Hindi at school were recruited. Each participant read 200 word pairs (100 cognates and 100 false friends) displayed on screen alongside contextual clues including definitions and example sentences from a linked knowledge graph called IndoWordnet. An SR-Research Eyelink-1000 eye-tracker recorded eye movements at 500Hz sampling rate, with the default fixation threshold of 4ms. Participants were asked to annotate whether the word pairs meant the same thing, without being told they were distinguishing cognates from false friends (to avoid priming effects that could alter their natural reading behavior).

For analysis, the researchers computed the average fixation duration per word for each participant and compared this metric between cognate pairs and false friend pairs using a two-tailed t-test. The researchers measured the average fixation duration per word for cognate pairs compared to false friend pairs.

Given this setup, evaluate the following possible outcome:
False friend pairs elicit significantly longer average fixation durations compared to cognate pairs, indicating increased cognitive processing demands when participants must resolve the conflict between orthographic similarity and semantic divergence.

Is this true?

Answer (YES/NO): NO